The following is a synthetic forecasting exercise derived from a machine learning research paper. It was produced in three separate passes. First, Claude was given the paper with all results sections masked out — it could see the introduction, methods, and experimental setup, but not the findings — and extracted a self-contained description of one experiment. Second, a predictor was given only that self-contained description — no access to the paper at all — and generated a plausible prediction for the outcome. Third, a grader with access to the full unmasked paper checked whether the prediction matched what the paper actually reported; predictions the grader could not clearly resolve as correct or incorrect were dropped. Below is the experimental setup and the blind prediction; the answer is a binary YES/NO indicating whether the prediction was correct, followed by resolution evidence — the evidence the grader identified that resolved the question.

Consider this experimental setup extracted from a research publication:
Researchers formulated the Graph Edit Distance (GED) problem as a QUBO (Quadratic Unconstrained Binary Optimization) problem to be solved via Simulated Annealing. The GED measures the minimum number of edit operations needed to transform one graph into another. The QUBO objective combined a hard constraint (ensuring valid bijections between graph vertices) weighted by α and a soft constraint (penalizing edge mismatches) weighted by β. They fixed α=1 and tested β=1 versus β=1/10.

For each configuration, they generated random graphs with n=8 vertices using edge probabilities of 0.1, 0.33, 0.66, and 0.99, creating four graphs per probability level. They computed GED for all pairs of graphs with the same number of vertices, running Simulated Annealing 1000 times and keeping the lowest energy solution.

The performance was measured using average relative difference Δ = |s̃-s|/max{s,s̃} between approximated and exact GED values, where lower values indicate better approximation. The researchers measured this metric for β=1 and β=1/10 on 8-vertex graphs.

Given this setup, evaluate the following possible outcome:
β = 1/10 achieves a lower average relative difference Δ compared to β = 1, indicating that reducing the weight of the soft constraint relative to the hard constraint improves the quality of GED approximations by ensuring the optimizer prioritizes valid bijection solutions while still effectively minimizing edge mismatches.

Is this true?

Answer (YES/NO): YES